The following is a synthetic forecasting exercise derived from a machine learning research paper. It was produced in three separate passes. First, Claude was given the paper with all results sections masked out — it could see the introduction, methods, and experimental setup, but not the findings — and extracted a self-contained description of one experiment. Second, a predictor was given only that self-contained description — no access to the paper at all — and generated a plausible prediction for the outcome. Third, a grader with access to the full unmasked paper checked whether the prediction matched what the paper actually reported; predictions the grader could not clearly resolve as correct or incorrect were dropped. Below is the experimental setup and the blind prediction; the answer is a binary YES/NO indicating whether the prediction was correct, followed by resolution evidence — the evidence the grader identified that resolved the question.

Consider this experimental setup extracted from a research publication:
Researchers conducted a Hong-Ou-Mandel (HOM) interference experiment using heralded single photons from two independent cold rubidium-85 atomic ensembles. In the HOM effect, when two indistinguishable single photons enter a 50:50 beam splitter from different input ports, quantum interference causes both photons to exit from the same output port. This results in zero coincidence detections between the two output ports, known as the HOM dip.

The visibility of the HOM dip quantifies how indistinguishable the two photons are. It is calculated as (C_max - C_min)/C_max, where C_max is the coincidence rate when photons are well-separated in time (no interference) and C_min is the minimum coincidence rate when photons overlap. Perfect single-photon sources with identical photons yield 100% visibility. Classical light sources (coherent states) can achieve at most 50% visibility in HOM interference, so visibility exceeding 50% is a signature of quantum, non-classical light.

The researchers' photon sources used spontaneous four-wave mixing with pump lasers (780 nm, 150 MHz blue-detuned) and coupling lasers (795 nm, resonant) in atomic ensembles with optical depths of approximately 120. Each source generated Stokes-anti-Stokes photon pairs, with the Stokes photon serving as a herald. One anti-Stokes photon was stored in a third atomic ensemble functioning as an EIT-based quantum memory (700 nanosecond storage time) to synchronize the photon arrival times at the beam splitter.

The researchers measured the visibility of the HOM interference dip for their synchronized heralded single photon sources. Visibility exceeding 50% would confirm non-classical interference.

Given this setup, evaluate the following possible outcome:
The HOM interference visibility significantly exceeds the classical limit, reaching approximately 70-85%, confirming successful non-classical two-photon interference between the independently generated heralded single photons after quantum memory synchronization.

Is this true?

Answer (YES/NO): YES